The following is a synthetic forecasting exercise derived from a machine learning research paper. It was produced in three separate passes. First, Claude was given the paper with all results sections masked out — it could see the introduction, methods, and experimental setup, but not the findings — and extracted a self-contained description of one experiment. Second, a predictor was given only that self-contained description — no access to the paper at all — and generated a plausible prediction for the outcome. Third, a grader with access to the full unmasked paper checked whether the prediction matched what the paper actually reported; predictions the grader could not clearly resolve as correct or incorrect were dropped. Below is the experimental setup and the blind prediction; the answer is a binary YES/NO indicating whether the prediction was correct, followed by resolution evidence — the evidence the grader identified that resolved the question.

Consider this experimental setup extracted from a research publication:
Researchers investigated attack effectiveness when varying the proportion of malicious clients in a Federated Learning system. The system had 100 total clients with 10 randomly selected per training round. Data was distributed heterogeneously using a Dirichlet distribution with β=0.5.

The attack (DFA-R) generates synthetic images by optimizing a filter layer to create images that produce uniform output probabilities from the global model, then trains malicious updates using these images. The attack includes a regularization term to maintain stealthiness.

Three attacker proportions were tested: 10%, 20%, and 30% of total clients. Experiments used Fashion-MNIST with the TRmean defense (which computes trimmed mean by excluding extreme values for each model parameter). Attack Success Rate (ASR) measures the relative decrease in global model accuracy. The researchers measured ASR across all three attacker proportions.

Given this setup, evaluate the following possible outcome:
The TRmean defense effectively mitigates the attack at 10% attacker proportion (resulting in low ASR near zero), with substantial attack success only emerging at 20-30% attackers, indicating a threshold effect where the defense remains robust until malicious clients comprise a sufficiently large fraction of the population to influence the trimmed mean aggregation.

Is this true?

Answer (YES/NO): NO